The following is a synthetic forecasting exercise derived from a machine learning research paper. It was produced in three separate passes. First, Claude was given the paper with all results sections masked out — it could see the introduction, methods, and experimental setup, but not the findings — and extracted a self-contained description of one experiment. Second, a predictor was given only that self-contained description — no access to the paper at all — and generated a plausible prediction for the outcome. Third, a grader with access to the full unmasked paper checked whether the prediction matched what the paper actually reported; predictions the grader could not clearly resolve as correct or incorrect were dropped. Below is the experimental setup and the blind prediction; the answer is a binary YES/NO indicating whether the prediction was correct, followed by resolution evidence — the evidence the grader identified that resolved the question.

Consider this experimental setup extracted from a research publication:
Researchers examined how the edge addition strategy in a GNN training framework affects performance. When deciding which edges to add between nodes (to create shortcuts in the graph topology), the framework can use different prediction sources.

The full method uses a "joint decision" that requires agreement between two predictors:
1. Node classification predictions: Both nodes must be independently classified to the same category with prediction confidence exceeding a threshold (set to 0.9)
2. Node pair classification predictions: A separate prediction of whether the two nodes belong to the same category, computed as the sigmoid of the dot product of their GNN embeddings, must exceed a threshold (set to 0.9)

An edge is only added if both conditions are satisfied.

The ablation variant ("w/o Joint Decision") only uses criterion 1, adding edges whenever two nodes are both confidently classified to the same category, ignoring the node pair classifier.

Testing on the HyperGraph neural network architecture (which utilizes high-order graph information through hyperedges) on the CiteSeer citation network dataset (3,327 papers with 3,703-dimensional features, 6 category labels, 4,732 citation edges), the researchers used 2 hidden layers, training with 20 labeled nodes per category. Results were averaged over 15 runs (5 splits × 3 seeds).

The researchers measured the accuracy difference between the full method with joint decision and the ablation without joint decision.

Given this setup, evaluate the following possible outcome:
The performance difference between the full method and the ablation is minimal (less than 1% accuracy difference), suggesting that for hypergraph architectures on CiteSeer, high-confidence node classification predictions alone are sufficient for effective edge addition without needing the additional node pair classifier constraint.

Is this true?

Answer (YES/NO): NO